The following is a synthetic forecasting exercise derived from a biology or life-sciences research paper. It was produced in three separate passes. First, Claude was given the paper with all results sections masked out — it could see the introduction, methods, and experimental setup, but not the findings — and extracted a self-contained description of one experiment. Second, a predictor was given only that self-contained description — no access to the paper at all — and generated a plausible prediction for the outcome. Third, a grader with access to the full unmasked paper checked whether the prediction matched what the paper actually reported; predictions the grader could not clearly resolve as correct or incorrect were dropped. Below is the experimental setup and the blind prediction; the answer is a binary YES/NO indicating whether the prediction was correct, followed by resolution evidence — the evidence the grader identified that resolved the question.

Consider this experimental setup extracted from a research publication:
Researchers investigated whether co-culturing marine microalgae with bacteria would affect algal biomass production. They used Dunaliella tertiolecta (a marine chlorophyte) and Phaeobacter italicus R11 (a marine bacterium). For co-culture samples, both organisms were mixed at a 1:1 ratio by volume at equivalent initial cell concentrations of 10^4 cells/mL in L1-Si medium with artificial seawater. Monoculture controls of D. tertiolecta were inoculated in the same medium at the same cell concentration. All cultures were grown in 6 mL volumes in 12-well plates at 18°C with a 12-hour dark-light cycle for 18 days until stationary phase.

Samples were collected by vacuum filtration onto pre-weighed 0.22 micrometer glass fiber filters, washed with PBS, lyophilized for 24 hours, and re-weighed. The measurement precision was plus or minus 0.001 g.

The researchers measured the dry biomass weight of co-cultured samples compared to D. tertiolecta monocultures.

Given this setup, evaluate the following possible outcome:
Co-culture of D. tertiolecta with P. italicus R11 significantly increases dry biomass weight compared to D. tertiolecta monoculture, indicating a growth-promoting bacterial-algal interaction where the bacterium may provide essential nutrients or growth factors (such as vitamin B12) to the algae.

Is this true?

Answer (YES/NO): NO